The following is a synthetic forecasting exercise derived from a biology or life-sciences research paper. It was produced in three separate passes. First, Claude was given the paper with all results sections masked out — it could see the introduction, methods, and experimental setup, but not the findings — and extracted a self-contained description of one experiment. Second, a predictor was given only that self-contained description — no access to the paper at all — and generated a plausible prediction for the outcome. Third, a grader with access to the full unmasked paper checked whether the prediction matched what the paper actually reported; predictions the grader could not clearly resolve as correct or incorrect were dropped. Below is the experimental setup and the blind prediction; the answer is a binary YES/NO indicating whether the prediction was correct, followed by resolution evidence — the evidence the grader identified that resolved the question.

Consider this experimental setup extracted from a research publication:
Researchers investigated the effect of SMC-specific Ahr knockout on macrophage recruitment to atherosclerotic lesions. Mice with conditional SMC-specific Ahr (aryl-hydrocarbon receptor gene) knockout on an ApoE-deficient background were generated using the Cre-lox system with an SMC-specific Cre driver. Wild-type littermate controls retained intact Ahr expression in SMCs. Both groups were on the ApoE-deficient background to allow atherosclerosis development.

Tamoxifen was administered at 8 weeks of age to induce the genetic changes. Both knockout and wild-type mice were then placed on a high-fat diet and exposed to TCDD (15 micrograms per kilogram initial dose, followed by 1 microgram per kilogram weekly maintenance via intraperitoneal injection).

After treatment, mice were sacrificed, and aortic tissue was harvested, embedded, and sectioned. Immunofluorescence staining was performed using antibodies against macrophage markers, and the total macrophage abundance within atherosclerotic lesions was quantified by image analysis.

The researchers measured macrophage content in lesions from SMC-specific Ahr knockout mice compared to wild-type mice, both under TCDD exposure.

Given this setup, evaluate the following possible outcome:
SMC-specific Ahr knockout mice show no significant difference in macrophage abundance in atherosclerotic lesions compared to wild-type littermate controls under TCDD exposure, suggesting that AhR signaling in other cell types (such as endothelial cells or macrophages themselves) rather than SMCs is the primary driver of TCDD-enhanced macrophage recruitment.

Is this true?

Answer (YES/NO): NO